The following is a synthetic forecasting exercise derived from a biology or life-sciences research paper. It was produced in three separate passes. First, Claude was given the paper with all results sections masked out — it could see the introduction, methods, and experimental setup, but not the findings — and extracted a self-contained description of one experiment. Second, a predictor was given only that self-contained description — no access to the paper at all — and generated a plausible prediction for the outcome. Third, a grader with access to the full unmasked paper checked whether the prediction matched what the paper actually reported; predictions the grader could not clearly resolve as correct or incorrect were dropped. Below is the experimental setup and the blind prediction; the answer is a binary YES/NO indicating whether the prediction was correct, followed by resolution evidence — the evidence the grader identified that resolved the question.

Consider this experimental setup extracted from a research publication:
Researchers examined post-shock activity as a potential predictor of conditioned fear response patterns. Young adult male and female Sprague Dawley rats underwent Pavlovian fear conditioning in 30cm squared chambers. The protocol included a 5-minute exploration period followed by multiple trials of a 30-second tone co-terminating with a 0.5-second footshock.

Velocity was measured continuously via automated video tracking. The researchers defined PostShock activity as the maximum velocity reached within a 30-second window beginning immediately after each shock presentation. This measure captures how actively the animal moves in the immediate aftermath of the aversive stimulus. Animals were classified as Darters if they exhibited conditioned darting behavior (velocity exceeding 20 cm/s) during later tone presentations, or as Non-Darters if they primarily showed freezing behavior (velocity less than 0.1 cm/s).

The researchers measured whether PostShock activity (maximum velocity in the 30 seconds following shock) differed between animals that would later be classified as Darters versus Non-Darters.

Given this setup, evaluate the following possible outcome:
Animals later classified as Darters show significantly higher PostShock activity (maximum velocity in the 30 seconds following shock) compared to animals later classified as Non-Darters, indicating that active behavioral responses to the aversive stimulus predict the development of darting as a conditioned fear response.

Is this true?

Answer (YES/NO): YES